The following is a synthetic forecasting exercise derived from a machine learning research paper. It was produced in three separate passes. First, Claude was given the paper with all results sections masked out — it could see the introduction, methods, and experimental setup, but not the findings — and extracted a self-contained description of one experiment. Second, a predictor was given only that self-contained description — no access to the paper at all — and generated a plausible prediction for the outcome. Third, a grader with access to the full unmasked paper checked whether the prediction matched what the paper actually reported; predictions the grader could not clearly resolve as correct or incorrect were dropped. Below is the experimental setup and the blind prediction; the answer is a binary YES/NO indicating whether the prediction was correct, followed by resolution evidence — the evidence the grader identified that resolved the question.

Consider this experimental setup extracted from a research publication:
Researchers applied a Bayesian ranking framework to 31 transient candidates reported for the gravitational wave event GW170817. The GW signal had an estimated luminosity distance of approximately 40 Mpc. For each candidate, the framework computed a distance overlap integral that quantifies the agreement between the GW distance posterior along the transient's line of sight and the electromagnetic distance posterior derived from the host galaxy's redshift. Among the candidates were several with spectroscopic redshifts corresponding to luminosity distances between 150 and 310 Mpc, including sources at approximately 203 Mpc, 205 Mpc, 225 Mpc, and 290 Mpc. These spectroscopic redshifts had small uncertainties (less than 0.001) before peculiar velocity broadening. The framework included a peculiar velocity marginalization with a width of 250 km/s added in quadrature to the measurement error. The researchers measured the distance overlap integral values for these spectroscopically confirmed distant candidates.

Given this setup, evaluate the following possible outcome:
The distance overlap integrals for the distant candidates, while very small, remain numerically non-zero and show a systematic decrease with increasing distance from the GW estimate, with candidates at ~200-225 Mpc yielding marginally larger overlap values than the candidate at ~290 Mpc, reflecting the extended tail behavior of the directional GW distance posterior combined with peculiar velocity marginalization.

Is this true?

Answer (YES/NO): NO